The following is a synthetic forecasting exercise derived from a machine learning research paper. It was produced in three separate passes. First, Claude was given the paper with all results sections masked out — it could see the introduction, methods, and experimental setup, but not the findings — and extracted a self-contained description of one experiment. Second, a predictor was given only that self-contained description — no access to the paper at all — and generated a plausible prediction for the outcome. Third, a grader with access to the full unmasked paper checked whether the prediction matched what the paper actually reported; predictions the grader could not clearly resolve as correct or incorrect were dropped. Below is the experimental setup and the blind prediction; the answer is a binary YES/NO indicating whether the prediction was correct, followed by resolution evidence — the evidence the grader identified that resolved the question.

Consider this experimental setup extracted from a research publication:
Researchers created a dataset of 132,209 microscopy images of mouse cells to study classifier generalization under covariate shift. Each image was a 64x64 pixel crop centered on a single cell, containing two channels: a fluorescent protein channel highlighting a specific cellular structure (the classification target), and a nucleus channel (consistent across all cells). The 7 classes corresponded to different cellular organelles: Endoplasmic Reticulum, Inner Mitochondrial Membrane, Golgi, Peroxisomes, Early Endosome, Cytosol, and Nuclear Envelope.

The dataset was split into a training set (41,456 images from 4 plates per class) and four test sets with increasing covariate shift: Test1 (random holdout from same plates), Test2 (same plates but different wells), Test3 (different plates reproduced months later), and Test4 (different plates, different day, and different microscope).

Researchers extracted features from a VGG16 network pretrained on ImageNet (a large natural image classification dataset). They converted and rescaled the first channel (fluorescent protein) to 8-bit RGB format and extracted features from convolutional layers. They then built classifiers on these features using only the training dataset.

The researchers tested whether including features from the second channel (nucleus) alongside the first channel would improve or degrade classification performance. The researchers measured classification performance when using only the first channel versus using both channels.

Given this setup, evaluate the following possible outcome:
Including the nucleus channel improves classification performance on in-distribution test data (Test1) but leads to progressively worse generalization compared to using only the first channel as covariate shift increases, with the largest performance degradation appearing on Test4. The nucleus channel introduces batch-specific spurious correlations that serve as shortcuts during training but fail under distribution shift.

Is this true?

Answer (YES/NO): NO